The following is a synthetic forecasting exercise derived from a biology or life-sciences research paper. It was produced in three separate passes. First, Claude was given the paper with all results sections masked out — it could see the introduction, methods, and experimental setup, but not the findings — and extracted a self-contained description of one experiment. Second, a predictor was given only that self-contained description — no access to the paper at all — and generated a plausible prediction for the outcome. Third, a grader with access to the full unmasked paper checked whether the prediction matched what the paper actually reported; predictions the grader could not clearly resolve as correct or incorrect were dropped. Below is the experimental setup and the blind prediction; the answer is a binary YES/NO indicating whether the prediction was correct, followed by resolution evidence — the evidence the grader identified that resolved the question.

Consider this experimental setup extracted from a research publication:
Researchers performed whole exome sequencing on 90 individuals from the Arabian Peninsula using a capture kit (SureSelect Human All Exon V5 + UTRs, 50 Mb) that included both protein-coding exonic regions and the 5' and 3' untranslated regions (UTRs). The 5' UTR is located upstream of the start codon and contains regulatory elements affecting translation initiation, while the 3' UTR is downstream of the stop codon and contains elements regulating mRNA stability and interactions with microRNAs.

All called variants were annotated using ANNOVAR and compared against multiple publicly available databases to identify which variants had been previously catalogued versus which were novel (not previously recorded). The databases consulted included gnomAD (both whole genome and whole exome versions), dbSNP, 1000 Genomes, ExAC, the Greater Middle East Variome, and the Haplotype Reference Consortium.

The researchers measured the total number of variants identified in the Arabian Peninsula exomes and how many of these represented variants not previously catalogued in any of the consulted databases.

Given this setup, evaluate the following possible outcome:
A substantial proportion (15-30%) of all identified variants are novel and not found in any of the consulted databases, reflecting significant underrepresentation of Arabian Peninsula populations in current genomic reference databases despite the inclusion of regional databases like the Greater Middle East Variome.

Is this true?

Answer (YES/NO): NO